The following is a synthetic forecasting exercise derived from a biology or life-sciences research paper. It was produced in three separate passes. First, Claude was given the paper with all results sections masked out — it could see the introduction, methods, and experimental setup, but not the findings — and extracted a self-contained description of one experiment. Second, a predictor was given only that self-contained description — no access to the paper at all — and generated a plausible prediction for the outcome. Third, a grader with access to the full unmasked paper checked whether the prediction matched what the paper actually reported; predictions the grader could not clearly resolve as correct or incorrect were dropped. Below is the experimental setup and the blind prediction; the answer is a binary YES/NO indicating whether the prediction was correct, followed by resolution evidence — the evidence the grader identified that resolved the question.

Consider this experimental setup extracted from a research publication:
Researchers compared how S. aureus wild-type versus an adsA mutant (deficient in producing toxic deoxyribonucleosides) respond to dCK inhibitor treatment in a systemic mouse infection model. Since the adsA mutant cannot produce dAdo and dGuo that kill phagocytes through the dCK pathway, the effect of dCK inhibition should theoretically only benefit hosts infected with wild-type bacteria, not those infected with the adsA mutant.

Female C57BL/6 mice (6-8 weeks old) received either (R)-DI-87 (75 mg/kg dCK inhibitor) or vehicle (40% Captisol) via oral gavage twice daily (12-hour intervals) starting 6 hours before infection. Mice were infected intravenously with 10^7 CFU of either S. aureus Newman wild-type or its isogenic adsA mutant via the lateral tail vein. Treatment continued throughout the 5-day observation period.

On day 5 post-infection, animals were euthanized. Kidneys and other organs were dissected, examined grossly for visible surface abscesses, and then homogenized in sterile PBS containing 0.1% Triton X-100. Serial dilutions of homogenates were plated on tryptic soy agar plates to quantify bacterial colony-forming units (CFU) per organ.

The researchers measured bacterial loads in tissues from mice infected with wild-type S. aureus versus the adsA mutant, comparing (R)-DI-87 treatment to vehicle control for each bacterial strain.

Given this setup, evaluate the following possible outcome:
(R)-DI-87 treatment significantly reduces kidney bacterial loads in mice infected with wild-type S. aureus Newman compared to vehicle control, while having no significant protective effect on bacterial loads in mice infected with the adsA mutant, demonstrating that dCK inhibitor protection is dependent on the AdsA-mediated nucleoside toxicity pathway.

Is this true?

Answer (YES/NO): YES